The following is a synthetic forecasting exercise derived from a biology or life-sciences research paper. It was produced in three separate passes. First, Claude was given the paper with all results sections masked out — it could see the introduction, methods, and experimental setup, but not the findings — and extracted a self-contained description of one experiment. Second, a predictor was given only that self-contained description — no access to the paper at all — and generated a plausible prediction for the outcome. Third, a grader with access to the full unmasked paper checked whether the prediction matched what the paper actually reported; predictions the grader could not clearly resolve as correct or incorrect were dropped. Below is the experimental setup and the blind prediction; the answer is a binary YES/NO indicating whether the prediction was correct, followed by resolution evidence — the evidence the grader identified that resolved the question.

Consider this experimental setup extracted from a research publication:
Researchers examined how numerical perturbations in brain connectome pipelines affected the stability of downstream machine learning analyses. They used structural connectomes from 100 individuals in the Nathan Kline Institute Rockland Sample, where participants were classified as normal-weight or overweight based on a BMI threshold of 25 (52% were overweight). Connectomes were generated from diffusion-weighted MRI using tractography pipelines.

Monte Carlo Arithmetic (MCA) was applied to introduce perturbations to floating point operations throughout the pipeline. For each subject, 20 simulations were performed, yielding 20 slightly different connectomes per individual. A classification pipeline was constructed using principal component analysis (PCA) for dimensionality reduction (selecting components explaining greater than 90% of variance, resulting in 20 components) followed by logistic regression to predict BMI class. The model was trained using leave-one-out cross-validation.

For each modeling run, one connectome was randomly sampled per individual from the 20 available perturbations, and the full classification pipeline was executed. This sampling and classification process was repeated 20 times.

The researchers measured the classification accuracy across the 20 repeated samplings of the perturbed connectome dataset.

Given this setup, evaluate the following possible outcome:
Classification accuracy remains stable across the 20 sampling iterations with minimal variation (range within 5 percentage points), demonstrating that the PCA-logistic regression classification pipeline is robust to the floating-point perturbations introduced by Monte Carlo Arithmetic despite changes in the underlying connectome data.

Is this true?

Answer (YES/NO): NO